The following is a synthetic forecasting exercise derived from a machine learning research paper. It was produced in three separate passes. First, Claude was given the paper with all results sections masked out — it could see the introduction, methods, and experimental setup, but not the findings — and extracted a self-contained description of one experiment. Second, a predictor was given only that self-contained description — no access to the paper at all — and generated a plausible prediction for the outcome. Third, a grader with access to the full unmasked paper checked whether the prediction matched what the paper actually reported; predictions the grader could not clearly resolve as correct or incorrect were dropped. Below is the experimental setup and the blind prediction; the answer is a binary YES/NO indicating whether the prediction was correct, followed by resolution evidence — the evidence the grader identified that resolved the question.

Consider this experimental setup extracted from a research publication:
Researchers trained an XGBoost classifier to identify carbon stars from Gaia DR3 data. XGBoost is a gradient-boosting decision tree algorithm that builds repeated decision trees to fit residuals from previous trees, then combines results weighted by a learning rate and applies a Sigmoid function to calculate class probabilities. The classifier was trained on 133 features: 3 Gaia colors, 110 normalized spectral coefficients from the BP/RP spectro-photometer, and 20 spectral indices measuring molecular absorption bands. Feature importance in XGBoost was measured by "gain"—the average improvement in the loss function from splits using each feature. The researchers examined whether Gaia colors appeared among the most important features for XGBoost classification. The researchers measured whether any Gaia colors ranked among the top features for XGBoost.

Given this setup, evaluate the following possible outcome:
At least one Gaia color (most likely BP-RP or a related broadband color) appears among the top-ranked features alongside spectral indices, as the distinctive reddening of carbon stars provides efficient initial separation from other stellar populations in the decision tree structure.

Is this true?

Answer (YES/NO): YES